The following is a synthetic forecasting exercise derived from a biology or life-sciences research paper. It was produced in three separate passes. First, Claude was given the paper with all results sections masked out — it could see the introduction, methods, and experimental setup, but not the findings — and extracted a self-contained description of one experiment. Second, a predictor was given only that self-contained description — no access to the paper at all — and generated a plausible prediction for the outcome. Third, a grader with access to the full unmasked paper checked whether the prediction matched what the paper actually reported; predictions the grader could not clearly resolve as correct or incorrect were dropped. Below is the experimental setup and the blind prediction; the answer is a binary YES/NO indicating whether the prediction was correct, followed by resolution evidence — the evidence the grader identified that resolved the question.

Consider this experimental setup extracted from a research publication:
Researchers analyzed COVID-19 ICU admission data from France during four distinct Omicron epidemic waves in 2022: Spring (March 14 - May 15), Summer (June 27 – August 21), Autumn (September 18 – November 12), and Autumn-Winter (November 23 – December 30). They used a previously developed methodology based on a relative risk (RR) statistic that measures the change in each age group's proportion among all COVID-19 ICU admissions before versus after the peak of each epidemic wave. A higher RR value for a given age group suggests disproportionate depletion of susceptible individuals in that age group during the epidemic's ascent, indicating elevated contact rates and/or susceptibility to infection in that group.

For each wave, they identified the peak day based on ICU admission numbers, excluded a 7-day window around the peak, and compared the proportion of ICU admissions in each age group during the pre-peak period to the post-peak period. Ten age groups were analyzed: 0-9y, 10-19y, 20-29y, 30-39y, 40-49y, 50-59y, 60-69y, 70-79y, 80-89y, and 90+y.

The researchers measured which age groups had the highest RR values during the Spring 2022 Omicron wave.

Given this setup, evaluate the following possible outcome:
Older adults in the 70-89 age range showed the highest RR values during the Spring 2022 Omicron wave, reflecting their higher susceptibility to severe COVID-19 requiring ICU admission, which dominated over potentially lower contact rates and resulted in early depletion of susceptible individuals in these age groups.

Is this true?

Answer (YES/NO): NO